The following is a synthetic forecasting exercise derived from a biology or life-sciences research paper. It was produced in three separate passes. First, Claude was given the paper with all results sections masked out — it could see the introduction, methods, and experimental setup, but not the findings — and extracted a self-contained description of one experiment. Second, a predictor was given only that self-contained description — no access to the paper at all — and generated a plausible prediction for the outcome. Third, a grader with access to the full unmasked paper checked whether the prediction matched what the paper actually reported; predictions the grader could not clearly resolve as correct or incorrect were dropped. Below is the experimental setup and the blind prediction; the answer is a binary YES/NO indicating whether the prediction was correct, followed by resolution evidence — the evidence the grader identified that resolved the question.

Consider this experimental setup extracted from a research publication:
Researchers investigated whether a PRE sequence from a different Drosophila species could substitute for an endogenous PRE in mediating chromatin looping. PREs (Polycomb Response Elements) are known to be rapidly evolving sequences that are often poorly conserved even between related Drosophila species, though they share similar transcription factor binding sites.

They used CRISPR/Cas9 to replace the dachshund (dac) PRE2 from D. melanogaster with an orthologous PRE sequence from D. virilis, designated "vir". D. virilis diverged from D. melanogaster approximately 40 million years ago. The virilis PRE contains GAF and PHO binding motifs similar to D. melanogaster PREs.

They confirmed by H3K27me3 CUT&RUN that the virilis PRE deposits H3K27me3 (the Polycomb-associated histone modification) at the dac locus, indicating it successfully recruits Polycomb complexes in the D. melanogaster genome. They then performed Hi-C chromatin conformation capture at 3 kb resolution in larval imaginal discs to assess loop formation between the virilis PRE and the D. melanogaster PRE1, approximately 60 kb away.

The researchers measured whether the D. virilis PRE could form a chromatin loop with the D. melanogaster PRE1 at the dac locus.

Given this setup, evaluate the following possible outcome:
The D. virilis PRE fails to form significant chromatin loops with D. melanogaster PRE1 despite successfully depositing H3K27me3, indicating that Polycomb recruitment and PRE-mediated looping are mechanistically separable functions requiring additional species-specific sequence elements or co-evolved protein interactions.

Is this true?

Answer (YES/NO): NO